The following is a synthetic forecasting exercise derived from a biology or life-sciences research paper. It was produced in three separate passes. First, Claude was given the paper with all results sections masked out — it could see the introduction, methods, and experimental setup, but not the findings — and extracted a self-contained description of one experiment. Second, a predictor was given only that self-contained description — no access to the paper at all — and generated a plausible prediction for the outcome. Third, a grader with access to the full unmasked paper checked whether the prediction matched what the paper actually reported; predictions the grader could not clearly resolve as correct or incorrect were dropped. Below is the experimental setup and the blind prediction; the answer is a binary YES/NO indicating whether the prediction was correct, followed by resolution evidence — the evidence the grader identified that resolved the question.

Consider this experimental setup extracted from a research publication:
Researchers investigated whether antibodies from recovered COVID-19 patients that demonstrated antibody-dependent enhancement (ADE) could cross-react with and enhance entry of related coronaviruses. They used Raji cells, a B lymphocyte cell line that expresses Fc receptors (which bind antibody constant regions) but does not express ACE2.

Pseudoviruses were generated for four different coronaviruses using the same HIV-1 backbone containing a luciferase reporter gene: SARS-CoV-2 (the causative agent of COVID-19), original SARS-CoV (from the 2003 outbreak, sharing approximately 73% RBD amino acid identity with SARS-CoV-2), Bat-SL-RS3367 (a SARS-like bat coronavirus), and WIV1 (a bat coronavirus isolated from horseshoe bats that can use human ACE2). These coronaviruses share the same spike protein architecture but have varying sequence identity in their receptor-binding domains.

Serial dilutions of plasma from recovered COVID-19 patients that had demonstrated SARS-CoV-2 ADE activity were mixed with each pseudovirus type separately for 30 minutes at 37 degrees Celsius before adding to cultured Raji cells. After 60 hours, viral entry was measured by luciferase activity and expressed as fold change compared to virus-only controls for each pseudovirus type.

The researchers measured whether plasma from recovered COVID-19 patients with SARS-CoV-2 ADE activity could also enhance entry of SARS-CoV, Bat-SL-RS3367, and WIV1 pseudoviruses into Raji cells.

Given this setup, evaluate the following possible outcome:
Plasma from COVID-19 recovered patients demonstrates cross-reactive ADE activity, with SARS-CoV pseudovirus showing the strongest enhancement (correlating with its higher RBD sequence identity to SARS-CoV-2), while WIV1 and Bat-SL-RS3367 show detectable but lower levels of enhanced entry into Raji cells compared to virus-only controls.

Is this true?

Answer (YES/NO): NO